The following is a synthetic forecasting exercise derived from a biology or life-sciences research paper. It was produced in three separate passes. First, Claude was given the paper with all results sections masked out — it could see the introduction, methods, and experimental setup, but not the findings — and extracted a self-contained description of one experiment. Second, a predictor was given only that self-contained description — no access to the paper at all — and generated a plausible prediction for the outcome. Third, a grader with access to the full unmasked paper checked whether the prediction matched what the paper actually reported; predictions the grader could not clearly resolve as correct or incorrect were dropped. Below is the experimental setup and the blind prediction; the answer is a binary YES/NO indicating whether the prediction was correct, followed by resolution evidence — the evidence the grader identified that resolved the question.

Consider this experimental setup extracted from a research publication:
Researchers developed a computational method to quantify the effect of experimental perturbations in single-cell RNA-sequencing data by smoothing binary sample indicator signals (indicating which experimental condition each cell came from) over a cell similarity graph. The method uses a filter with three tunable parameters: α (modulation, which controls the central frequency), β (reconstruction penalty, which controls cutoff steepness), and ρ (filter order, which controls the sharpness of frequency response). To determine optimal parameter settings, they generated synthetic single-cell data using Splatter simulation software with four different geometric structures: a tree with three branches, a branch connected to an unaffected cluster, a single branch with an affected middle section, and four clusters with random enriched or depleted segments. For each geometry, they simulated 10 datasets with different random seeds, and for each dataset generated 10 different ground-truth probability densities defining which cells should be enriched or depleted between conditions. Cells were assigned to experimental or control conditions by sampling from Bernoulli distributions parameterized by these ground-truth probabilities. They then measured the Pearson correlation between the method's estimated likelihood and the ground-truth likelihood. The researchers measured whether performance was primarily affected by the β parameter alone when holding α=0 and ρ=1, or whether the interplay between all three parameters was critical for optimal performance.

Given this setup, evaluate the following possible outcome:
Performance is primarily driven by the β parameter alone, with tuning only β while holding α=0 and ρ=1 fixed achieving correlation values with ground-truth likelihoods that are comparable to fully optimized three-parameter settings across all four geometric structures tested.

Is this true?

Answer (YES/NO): YES